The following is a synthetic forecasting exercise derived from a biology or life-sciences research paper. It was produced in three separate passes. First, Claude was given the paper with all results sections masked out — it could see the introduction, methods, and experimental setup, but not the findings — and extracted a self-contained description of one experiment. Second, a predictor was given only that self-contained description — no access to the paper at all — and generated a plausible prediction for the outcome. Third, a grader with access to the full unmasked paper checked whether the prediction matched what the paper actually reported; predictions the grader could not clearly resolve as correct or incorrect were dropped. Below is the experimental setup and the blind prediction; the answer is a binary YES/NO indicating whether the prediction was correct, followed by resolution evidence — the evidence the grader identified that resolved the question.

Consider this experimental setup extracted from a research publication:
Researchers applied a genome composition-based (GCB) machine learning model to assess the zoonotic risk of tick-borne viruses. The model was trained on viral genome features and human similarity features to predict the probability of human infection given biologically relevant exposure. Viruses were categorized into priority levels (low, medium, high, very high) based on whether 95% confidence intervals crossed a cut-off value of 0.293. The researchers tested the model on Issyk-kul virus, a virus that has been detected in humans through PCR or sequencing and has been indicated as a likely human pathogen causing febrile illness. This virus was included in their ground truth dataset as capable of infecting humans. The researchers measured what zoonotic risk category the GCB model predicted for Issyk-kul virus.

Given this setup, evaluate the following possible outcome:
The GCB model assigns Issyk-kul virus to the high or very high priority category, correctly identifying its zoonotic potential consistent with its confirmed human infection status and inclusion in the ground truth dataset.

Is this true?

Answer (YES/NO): NO